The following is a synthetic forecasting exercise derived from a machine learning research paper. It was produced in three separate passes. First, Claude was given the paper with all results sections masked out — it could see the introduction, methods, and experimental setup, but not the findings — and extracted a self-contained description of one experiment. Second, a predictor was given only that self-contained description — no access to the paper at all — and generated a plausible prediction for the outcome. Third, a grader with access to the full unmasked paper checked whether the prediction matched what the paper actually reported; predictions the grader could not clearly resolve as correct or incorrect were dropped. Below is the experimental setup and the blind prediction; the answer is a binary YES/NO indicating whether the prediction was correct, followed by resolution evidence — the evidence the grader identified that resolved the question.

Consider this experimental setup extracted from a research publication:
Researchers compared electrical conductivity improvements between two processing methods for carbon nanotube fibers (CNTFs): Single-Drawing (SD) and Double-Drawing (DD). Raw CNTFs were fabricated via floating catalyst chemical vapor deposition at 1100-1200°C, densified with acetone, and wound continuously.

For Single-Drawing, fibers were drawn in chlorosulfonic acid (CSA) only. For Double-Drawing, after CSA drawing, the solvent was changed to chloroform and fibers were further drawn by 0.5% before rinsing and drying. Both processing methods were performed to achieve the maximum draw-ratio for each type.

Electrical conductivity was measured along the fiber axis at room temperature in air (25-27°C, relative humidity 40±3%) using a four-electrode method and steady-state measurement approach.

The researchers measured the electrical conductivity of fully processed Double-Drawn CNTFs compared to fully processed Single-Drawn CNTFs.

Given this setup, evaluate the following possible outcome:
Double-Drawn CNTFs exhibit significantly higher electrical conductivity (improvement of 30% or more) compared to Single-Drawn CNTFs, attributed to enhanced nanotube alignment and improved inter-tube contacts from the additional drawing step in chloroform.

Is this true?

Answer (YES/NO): NO